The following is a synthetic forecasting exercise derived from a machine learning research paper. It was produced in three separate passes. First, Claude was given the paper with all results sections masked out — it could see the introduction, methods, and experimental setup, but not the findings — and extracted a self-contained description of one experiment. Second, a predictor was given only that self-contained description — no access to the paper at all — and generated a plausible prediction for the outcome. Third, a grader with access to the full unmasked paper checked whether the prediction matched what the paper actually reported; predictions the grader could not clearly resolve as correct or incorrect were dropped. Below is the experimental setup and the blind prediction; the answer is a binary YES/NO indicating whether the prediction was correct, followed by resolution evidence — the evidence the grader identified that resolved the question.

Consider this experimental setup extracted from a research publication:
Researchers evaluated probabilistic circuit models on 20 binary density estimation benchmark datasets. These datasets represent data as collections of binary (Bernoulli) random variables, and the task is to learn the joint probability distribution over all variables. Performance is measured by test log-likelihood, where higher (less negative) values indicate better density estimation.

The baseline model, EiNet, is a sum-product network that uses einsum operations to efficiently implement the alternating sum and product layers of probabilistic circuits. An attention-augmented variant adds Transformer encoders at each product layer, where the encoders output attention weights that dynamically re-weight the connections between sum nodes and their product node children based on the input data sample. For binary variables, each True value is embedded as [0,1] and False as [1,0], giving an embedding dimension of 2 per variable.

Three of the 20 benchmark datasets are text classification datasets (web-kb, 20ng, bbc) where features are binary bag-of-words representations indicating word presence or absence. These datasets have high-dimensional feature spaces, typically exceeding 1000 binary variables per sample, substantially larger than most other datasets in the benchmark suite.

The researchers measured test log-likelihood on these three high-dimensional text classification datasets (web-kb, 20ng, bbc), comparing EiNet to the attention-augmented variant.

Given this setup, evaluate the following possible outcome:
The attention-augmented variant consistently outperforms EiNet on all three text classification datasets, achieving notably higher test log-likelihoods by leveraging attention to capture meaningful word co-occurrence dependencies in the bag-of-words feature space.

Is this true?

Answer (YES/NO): NO